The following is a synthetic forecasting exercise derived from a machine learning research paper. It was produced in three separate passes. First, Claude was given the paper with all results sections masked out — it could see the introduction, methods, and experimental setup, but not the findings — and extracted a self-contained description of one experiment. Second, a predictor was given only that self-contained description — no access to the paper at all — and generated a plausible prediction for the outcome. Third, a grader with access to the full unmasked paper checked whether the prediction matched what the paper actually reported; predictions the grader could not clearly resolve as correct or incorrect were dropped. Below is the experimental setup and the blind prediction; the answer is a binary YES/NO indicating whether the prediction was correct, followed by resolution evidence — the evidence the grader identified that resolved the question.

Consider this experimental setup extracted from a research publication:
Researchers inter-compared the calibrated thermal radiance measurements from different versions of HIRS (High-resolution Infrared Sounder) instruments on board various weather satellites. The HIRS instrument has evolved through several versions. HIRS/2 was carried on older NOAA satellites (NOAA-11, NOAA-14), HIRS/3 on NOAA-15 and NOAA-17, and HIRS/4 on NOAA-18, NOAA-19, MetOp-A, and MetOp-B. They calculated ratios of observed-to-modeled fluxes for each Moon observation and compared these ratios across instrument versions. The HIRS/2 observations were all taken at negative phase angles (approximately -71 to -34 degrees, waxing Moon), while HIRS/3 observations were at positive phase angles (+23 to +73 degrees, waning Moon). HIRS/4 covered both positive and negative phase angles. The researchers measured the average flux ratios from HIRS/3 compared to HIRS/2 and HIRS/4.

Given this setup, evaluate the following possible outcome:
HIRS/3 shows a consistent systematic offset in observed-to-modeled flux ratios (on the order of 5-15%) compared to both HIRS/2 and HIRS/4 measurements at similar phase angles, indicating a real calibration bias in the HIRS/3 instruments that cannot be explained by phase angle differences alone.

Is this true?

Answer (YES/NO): NO